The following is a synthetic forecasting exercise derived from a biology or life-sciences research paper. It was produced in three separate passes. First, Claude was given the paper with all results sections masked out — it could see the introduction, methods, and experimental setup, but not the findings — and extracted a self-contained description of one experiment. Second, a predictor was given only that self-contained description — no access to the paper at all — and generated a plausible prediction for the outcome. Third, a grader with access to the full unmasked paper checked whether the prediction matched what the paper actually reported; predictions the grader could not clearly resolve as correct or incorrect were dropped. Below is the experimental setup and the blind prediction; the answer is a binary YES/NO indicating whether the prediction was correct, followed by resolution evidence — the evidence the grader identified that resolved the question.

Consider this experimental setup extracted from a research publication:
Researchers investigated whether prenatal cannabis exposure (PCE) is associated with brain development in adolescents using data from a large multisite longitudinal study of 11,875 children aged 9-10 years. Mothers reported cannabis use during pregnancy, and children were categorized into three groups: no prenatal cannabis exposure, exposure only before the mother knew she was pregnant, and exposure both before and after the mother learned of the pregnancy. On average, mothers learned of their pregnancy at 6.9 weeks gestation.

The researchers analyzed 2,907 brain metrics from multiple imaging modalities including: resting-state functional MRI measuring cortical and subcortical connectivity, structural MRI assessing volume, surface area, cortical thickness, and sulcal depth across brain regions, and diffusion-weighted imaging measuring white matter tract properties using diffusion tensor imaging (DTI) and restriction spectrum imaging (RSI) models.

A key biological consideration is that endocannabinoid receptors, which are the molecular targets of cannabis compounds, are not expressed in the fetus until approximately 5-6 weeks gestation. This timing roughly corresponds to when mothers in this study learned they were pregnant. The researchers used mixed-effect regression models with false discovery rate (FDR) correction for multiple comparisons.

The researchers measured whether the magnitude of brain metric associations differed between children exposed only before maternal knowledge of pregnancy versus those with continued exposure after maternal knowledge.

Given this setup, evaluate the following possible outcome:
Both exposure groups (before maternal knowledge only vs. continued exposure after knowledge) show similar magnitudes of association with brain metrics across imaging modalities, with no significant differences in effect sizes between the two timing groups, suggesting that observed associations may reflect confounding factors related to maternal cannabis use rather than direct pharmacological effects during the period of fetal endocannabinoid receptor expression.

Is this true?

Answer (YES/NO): NO